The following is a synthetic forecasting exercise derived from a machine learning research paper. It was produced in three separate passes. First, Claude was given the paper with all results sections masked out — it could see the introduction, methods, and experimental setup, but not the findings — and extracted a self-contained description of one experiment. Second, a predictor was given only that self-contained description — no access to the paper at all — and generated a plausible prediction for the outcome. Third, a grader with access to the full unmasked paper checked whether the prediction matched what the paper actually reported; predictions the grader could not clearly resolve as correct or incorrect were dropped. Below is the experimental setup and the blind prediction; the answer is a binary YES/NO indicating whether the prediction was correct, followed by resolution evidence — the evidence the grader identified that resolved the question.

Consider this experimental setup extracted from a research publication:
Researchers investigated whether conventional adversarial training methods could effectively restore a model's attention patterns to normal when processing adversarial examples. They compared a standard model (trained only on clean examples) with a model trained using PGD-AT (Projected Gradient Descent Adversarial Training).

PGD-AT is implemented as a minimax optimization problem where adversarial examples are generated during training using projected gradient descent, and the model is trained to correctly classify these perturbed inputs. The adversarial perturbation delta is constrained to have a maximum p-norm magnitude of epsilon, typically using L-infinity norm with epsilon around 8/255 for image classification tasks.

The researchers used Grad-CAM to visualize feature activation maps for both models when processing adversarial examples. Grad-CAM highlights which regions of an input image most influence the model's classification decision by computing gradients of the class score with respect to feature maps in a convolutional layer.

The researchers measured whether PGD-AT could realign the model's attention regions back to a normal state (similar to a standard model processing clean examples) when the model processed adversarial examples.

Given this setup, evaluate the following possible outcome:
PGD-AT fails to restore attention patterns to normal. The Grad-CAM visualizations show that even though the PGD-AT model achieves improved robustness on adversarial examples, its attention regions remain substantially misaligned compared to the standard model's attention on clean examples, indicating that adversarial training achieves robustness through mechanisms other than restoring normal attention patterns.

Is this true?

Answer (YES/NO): YES